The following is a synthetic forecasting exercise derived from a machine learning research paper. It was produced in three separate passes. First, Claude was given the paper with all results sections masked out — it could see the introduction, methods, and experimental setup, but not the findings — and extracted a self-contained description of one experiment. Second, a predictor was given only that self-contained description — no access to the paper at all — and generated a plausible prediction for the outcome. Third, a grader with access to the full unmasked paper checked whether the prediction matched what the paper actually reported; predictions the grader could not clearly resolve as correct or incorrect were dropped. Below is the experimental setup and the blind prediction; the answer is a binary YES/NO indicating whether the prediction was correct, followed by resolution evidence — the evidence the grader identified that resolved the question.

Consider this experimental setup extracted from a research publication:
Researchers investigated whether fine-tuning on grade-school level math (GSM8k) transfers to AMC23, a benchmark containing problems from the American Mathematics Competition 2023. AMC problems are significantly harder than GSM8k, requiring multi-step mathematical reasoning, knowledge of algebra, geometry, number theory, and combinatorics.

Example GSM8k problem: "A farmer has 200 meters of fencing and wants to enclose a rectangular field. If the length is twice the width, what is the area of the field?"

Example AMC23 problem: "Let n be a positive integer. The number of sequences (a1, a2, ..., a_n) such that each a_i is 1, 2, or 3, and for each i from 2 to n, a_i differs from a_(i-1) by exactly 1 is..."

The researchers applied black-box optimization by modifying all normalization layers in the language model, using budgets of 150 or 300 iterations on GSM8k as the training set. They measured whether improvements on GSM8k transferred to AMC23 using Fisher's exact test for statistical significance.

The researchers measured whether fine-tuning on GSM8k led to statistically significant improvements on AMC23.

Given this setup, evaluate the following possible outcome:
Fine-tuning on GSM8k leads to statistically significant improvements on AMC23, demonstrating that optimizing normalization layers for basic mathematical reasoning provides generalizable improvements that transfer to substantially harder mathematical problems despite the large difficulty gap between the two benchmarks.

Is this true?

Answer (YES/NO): YES